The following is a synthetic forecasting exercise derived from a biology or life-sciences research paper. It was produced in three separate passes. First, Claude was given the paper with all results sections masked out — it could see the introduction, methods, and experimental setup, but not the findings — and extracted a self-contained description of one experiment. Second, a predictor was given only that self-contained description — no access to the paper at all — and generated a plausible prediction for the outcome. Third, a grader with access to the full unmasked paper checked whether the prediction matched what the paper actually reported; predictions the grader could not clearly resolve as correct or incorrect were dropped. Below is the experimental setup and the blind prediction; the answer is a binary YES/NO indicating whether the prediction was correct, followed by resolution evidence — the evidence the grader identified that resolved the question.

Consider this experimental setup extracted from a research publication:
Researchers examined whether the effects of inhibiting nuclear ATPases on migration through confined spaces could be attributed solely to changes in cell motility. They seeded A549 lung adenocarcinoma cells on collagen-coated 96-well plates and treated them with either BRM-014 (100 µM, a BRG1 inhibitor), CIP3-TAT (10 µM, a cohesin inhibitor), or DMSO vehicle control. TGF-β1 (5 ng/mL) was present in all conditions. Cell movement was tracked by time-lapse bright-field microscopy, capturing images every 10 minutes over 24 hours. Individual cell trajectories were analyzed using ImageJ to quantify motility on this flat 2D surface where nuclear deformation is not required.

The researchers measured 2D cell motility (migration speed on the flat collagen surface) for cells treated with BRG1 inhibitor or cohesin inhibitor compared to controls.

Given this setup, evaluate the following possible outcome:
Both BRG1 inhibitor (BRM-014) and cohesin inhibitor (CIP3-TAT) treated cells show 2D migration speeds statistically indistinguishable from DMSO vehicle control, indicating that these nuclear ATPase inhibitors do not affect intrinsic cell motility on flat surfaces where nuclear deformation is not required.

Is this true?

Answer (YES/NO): NO